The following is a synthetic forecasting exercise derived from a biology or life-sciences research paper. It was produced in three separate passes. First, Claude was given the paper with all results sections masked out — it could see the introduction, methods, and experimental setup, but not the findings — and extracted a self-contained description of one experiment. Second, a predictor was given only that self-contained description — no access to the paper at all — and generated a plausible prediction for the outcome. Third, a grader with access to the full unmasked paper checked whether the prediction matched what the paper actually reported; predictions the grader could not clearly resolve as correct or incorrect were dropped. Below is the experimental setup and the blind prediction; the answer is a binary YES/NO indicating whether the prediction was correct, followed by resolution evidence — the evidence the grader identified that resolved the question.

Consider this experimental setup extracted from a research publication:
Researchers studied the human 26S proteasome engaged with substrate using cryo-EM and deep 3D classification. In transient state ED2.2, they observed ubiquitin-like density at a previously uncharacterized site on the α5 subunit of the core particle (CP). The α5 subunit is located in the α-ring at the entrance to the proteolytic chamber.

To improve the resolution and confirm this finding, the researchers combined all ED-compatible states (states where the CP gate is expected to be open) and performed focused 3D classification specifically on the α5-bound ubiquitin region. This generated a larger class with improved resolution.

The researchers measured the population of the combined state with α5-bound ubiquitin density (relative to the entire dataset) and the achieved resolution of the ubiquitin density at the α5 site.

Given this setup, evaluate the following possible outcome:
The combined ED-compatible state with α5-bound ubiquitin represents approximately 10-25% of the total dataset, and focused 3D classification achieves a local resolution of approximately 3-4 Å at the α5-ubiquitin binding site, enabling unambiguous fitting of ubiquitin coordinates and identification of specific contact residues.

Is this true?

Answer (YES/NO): NO